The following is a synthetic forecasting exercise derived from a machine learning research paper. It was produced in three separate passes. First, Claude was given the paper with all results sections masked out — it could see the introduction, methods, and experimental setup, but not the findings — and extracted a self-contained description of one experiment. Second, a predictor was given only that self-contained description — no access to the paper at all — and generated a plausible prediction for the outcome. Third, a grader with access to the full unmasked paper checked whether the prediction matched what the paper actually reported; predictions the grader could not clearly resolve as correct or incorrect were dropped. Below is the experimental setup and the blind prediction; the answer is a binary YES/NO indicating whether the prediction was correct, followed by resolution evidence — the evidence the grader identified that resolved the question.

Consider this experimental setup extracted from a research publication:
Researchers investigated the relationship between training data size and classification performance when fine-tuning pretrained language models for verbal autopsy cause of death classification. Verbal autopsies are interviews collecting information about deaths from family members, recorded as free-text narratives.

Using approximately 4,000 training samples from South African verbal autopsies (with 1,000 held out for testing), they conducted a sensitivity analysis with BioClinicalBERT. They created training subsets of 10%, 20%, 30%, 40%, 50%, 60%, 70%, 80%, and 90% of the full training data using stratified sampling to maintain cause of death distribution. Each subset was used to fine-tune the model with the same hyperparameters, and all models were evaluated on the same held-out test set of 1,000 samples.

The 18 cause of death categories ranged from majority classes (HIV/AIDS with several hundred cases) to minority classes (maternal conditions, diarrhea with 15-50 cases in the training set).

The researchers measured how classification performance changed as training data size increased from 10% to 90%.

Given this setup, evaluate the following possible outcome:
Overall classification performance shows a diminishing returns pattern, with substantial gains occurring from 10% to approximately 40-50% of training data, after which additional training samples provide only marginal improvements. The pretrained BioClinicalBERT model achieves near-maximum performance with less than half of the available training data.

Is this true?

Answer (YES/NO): YES